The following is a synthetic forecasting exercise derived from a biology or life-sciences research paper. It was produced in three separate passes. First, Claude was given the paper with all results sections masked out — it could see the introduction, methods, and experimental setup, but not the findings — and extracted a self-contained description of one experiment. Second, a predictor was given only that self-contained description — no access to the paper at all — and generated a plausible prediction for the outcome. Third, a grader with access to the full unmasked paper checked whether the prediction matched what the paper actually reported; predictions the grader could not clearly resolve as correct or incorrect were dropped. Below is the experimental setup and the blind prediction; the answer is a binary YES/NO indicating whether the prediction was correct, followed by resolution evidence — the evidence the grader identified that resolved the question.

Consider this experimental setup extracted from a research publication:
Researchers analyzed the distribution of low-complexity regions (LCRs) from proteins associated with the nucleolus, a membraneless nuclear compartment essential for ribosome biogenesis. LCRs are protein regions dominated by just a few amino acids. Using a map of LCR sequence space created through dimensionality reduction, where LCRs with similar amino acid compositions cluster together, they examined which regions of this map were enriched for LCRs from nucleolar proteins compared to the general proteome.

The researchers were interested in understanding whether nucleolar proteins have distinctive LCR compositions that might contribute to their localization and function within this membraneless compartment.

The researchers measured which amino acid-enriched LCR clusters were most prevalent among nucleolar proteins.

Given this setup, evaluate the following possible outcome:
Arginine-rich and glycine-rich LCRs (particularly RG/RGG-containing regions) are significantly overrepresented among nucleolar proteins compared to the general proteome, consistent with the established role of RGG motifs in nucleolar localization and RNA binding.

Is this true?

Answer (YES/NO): NO